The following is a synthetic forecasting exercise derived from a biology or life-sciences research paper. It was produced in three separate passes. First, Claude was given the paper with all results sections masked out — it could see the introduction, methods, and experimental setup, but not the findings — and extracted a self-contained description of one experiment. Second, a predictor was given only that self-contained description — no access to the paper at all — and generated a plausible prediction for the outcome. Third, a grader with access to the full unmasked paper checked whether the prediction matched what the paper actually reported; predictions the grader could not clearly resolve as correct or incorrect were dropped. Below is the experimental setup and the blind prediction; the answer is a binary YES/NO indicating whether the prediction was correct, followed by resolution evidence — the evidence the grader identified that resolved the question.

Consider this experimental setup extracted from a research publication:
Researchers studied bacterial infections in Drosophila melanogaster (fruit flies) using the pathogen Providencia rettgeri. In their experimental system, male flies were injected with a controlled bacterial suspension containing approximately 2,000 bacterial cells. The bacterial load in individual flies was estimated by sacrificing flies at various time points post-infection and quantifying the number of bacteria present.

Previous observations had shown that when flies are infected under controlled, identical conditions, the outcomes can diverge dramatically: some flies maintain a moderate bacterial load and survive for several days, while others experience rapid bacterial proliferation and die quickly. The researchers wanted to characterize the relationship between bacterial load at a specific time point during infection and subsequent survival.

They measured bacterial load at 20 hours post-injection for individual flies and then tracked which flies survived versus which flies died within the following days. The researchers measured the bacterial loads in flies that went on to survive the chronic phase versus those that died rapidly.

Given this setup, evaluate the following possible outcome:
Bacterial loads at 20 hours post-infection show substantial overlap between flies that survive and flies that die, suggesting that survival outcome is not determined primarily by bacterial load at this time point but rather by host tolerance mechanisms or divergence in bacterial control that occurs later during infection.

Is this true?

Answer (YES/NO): NO